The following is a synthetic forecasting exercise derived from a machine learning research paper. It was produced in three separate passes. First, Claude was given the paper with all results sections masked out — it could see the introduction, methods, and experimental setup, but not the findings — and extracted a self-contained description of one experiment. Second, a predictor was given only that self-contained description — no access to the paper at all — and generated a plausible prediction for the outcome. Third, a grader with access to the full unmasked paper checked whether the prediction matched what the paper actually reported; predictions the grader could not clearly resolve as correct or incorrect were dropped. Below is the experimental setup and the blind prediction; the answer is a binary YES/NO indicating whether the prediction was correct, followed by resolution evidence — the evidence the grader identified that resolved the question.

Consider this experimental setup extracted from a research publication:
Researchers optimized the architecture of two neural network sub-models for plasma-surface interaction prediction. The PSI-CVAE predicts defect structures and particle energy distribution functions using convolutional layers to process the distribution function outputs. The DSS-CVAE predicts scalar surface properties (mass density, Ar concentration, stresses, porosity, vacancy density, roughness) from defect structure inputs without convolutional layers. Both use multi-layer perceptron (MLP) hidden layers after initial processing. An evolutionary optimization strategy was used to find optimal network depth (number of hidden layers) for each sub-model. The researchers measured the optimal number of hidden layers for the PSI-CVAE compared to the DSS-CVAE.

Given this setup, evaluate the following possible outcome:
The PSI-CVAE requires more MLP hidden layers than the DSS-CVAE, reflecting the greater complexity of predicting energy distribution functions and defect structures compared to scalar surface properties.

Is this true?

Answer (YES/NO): NO